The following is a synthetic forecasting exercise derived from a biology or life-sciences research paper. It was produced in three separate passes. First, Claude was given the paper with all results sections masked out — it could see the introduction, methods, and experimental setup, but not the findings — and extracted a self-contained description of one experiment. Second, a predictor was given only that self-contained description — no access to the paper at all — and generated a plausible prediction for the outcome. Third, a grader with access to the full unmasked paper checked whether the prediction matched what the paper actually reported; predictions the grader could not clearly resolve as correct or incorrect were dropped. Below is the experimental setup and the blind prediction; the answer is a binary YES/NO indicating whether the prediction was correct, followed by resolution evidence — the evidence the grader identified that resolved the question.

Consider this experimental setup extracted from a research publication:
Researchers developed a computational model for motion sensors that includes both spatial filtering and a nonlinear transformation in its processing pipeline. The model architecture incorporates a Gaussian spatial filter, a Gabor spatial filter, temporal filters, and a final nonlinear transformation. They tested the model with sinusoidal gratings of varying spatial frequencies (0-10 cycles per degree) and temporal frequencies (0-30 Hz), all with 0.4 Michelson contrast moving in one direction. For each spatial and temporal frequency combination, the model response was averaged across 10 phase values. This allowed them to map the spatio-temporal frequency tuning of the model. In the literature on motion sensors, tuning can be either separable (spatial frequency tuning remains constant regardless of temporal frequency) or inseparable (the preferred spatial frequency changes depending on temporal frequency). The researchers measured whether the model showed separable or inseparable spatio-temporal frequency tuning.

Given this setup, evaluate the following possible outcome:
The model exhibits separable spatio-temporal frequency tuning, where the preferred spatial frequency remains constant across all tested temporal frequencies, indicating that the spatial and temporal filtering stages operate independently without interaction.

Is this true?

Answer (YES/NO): NO